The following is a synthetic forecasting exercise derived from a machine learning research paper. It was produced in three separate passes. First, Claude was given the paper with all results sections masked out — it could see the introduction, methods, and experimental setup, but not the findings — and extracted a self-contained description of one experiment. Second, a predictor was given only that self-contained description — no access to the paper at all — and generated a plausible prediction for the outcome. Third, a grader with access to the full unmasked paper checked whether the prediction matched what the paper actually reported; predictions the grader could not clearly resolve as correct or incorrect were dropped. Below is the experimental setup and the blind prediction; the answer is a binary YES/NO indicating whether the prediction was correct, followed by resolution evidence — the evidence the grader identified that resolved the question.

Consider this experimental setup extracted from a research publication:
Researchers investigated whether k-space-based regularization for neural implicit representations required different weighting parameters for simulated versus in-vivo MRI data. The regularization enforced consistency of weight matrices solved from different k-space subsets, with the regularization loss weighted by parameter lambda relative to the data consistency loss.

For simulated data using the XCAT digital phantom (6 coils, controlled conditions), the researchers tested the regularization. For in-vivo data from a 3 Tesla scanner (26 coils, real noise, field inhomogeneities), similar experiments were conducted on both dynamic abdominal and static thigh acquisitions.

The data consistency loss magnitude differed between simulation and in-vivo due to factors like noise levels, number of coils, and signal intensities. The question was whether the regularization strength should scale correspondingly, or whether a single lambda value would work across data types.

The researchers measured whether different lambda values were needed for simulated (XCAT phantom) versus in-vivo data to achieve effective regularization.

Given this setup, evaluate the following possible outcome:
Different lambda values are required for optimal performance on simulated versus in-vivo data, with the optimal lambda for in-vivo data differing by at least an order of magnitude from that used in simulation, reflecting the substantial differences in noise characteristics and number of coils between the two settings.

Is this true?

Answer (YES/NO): YES